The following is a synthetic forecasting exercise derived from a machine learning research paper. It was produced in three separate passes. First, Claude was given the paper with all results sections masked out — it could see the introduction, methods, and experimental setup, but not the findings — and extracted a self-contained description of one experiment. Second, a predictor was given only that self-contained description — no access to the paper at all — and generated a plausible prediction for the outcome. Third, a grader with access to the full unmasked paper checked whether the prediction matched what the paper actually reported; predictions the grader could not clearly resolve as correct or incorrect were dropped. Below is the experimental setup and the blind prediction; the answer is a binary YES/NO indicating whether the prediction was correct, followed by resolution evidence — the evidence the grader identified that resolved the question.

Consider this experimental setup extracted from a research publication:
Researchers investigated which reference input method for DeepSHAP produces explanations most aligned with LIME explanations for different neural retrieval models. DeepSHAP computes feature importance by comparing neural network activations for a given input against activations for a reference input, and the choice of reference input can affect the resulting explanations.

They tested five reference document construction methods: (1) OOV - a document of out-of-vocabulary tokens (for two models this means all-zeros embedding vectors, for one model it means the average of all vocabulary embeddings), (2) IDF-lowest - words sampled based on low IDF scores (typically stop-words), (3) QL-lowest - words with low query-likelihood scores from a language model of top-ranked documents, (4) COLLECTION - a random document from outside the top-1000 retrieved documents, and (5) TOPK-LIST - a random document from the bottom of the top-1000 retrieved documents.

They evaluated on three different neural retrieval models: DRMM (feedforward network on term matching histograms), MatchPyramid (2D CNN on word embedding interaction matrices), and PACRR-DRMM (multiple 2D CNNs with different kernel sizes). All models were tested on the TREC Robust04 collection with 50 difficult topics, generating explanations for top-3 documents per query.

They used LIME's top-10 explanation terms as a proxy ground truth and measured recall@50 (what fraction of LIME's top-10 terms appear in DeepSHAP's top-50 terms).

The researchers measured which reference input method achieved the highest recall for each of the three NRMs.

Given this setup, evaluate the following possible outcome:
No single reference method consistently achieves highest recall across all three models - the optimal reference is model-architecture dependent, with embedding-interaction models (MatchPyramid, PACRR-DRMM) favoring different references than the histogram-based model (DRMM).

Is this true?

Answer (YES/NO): NO